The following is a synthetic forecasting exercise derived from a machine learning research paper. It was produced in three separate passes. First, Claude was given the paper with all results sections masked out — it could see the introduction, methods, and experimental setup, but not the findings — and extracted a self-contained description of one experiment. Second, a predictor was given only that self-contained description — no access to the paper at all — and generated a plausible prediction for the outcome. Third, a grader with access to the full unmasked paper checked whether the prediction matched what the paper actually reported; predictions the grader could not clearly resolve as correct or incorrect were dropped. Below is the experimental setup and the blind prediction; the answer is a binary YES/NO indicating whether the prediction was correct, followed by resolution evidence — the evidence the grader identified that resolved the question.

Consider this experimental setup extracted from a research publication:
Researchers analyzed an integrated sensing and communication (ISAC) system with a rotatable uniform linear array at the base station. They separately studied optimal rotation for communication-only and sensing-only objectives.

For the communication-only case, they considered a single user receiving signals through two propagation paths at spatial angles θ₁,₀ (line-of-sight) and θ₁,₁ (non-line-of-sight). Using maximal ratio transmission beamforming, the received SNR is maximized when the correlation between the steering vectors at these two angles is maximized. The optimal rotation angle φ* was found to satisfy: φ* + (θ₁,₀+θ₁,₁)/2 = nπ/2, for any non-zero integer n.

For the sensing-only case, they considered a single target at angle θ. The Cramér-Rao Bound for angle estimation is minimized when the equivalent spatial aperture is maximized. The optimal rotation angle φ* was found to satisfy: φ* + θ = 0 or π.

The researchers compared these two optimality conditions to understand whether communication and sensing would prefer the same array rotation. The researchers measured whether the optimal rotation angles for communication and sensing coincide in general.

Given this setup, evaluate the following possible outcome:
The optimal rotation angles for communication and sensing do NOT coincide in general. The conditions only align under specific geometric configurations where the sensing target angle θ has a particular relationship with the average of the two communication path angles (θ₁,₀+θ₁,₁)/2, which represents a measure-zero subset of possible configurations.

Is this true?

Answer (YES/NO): YES